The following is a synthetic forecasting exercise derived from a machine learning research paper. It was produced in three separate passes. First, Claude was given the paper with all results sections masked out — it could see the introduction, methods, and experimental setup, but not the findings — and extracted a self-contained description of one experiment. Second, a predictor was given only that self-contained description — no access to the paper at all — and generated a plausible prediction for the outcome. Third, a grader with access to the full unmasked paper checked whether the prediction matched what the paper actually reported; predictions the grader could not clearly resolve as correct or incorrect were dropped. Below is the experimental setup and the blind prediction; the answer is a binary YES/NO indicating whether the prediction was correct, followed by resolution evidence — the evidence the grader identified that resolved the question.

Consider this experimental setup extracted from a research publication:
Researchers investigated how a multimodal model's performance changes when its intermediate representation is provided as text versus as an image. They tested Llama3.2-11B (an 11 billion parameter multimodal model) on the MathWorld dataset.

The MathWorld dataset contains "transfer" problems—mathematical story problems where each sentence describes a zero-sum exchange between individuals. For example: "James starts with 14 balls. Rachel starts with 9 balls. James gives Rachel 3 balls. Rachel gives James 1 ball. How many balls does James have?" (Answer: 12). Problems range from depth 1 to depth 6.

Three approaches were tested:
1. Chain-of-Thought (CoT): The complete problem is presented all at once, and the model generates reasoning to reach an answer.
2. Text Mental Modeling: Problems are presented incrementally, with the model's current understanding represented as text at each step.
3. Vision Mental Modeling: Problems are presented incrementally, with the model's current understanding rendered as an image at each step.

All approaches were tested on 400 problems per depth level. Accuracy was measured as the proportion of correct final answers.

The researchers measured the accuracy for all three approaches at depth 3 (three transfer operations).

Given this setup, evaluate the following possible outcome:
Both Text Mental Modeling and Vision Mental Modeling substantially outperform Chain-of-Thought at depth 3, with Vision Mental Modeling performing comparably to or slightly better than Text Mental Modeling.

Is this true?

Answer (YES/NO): NO